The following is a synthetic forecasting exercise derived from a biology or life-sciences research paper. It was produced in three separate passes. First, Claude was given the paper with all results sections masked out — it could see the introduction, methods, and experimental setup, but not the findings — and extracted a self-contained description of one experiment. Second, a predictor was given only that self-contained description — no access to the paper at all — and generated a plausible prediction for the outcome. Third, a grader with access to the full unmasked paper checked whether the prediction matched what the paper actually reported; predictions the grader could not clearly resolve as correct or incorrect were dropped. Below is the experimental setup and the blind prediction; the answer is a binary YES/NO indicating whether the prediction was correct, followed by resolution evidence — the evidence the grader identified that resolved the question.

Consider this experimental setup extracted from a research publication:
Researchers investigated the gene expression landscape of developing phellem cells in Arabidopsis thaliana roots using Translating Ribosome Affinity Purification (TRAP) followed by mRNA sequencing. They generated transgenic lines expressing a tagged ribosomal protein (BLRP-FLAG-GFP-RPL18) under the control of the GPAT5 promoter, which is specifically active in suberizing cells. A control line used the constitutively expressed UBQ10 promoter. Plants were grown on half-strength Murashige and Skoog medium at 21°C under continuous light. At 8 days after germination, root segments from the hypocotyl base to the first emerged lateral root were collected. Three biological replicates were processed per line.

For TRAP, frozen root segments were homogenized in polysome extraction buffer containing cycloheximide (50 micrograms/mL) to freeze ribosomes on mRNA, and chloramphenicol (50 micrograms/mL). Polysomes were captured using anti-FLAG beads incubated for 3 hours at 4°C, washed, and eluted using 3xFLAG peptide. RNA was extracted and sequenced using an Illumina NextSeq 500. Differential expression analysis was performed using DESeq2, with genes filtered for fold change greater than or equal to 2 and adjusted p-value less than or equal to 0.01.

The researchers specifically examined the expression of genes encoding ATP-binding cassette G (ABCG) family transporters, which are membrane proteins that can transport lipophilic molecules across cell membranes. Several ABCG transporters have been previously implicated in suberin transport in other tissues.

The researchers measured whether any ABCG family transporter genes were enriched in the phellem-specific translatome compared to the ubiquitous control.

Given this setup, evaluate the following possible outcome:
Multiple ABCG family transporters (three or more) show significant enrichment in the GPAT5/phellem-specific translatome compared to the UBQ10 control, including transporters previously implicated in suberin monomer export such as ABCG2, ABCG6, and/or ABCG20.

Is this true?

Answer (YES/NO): YES